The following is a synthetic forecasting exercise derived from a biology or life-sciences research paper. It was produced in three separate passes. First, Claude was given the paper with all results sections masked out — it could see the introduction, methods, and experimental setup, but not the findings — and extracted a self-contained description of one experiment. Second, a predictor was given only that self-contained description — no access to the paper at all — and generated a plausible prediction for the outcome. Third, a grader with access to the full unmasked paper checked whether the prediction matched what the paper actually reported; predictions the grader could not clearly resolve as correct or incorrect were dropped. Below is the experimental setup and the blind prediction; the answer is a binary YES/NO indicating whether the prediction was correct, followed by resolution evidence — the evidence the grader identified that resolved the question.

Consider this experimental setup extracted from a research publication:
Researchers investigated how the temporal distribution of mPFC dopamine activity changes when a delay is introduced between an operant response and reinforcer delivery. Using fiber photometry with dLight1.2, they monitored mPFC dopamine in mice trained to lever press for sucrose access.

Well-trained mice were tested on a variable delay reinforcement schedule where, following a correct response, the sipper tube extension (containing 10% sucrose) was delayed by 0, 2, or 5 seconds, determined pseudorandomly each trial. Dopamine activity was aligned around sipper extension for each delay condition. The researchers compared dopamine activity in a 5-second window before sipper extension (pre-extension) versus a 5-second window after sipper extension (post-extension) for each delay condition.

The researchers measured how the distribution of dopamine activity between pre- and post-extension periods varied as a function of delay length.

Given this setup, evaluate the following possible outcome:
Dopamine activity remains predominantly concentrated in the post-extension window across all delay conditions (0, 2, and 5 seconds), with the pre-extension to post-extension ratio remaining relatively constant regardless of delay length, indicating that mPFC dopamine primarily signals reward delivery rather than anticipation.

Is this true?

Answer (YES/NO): NO